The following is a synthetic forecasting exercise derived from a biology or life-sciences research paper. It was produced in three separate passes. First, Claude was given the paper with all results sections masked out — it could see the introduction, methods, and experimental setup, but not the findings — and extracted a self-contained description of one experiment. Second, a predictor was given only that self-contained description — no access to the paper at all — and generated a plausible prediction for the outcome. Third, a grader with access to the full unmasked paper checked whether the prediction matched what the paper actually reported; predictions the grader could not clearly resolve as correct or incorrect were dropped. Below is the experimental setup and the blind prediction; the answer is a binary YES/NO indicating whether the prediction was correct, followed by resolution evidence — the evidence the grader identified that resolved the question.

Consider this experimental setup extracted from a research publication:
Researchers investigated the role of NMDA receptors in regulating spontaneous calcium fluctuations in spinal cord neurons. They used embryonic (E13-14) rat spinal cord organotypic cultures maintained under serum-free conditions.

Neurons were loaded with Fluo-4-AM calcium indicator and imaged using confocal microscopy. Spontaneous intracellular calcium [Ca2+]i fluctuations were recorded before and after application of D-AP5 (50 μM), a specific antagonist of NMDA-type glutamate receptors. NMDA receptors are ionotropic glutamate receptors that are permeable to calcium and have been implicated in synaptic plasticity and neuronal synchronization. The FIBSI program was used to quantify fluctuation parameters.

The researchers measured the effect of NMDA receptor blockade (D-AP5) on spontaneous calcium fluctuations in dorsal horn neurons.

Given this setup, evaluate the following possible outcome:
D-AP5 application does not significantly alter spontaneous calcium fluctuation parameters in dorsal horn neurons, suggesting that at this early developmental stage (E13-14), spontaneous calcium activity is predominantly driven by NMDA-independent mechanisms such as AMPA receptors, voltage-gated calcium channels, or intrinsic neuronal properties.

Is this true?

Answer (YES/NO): NO